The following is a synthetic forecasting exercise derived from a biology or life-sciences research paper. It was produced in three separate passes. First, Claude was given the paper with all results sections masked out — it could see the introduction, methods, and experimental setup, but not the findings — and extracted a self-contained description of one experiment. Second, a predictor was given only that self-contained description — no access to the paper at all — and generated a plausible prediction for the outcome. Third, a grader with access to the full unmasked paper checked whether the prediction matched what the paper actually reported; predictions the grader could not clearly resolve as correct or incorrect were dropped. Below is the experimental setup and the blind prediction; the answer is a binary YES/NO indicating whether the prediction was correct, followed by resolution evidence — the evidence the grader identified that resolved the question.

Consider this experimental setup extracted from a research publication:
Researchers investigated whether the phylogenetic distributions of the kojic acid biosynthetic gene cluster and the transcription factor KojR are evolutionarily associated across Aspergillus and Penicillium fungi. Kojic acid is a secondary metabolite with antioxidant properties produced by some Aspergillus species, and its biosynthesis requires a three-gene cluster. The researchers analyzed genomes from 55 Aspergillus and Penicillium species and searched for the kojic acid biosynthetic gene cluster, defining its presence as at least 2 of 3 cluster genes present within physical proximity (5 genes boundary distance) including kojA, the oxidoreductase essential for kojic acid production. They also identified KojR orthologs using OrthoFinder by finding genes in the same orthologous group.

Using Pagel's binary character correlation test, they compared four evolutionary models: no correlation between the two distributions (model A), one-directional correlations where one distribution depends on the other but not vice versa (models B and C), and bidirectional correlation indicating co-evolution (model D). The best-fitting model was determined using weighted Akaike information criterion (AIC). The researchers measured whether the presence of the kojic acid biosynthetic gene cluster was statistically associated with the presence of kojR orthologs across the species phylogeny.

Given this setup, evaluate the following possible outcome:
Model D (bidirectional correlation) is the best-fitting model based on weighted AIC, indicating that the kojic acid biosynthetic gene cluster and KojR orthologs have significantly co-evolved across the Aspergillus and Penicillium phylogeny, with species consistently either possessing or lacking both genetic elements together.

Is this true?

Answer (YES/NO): NO